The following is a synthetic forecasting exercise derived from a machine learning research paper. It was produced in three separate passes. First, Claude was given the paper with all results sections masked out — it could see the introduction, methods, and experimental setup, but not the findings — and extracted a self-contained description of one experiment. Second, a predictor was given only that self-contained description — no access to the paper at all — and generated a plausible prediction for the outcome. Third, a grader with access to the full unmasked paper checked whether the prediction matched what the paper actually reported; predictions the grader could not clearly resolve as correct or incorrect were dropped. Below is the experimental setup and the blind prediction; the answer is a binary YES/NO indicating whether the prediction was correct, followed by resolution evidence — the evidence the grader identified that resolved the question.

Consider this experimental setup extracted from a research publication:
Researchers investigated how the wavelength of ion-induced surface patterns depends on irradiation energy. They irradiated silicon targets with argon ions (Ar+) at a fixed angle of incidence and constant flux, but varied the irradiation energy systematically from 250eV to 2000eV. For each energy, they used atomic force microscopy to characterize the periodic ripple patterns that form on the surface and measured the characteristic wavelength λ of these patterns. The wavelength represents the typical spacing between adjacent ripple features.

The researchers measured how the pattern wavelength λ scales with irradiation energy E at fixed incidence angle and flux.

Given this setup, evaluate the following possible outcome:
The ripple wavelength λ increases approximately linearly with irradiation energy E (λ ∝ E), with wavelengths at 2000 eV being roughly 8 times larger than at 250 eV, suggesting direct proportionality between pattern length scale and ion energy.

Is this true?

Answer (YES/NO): NO